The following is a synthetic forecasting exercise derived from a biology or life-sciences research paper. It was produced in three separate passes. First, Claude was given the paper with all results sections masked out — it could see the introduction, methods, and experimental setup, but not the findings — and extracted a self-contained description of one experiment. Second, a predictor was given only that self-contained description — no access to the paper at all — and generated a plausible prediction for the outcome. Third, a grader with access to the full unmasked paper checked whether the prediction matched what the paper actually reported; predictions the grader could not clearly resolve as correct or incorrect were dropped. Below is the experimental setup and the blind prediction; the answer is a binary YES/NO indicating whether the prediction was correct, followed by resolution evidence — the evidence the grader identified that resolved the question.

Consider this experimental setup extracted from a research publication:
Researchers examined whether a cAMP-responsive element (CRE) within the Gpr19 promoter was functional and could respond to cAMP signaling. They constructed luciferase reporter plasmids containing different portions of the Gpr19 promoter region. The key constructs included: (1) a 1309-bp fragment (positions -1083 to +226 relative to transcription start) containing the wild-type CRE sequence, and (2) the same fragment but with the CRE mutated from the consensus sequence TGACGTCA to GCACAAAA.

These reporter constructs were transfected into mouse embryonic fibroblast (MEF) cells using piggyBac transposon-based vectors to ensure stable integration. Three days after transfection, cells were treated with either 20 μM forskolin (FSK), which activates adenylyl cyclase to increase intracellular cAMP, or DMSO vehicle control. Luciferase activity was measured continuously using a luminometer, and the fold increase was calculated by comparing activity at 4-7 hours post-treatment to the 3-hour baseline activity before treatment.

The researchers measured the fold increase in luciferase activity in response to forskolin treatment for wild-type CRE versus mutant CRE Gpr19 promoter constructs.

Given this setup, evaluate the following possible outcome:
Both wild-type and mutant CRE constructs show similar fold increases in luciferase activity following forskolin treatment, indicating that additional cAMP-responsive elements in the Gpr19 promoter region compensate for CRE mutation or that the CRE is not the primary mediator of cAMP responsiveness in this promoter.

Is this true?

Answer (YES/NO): NO